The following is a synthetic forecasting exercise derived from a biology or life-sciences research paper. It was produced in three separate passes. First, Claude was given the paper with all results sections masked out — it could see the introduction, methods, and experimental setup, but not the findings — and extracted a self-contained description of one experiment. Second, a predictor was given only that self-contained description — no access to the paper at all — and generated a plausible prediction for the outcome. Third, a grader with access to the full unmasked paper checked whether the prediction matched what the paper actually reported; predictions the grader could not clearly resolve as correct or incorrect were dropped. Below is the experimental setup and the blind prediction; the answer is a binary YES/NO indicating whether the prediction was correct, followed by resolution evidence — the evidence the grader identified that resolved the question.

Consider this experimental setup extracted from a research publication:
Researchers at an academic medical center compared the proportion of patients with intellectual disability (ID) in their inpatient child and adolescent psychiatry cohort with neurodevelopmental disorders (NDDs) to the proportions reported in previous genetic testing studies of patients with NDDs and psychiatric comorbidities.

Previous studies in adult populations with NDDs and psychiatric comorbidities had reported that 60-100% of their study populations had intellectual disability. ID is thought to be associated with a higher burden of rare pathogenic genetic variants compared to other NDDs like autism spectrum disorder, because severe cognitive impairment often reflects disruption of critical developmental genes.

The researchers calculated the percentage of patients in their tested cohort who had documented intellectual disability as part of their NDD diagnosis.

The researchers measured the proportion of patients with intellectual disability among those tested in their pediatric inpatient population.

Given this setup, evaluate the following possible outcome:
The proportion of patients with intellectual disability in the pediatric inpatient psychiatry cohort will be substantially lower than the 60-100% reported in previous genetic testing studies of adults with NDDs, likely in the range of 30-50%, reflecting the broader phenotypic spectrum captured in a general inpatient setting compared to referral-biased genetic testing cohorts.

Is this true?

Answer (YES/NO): YES